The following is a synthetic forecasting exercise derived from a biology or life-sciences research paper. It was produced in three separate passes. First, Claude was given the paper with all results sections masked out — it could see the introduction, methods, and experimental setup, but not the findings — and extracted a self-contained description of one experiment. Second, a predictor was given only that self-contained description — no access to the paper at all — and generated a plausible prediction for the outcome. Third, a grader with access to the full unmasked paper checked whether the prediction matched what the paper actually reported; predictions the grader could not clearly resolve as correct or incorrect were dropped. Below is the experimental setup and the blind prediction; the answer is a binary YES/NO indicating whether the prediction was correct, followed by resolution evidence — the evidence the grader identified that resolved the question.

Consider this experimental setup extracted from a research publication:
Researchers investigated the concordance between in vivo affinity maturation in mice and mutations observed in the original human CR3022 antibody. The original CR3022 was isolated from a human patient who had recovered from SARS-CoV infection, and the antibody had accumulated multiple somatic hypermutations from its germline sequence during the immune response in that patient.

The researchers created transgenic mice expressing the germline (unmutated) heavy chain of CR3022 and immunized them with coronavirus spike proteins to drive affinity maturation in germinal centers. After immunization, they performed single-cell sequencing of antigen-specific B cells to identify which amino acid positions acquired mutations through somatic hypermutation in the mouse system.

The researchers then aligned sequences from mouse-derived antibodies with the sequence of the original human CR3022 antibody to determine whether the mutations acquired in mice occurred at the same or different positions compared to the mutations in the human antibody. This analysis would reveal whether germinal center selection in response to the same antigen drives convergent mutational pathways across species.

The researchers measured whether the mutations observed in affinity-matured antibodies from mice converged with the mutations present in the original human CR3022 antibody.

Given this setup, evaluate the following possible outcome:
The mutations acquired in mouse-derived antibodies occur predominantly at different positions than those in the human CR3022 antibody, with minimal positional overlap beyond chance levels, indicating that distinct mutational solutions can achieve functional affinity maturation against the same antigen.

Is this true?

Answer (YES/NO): NO